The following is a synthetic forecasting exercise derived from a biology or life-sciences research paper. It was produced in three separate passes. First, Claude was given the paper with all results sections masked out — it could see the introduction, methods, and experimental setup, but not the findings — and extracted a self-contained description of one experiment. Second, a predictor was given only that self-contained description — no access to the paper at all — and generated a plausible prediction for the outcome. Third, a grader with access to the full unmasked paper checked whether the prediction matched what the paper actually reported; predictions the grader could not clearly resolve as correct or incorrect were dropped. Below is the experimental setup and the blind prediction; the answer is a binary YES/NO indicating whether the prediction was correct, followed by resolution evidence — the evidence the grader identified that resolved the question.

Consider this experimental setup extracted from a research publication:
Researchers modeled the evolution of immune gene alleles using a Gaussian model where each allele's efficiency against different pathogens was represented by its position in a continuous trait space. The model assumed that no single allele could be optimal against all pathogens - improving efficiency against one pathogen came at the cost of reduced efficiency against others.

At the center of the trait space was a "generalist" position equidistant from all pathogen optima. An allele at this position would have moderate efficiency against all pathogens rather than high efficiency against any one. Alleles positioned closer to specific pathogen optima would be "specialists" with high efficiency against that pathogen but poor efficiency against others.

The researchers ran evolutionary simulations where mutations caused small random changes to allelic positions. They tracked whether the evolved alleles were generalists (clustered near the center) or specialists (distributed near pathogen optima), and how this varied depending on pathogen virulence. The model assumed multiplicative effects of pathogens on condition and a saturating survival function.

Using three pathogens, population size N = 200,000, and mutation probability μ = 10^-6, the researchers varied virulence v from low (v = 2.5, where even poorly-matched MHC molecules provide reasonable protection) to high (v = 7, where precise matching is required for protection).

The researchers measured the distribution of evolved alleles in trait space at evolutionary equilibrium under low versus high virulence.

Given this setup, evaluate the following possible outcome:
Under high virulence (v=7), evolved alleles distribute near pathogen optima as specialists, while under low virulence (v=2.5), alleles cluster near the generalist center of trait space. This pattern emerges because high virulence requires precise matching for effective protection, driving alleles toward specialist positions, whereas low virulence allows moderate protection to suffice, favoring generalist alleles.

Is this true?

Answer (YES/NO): YES